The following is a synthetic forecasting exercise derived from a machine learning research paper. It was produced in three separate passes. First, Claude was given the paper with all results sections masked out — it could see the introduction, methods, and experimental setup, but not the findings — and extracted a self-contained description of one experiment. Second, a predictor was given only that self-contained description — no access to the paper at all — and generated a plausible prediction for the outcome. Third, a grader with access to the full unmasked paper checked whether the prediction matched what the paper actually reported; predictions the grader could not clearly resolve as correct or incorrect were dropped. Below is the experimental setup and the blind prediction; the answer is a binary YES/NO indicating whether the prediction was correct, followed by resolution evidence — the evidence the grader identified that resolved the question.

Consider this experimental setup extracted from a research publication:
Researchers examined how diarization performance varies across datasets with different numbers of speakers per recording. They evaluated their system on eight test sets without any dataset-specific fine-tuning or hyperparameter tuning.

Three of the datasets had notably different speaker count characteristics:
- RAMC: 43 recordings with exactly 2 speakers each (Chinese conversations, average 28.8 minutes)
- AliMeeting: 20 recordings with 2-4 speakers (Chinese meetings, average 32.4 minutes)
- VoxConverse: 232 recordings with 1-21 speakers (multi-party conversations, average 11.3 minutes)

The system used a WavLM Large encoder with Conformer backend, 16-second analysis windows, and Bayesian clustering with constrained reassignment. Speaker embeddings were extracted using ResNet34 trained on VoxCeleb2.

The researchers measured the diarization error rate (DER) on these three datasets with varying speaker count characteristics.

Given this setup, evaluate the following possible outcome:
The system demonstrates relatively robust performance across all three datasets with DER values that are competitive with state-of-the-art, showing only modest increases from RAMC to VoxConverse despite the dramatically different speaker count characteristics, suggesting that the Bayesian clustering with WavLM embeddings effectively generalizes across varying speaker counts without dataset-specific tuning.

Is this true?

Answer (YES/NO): NO